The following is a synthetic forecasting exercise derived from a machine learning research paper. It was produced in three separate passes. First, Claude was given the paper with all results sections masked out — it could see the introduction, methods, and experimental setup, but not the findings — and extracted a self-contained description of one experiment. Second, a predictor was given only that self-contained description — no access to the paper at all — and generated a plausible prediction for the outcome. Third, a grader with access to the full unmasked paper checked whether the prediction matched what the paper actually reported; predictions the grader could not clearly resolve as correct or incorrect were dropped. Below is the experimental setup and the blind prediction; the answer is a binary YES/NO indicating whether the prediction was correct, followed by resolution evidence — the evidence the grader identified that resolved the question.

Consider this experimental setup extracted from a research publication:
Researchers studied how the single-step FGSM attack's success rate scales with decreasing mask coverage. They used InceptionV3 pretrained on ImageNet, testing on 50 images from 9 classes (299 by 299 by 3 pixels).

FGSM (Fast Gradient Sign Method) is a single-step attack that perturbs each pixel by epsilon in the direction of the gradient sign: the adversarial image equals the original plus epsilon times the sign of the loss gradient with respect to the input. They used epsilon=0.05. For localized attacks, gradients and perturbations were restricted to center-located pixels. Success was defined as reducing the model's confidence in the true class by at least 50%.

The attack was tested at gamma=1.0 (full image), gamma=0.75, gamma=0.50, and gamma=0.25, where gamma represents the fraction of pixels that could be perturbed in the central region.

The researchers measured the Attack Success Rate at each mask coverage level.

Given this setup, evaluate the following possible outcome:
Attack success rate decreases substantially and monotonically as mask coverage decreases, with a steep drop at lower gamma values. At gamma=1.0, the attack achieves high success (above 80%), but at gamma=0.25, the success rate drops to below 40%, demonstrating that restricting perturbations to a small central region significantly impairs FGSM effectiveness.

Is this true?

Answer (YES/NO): NO